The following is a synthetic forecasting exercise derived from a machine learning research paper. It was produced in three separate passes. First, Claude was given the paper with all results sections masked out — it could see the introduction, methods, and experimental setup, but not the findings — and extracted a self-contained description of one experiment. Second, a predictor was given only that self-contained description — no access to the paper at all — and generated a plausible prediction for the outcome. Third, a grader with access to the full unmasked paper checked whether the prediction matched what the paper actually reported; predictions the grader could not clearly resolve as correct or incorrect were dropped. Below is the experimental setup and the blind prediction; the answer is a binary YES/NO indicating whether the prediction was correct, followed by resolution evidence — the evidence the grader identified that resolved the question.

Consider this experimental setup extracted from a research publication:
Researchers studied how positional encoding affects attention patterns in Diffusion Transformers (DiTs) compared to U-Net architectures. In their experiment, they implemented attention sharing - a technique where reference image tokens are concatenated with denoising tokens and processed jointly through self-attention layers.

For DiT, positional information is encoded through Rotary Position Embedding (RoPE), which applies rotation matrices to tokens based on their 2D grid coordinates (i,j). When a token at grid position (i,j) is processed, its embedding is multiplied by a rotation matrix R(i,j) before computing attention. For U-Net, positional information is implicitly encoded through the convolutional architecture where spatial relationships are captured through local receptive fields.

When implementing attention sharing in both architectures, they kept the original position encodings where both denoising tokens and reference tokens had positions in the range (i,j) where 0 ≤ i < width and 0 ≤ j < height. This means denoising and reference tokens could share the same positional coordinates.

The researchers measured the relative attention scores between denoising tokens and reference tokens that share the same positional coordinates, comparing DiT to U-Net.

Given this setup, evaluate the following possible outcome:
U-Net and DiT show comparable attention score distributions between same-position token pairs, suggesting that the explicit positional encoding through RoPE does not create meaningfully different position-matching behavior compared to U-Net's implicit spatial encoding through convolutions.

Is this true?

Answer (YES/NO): NO